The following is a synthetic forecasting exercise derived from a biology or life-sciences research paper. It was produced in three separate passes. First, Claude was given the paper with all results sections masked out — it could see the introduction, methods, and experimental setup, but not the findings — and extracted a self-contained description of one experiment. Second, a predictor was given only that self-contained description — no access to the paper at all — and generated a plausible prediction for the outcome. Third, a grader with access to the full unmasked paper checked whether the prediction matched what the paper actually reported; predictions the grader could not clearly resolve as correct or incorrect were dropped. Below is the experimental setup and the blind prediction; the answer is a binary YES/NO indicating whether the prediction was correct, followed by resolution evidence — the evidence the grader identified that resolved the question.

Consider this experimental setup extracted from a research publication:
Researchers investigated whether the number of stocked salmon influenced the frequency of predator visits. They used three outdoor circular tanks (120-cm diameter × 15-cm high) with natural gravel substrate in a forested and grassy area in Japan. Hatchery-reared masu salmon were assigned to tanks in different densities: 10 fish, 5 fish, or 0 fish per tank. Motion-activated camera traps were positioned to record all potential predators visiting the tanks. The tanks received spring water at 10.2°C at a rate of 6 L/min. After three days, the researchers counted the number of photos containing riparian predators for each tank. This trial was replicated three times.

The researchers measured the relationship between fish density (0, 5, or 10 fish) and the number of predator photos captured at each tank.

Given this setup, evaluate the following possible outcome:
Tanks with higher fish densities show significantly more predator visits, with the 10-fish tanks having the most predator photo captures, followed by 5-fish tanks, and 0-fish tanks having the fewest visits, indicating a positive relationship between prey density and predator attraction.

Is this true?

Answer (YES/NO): YES